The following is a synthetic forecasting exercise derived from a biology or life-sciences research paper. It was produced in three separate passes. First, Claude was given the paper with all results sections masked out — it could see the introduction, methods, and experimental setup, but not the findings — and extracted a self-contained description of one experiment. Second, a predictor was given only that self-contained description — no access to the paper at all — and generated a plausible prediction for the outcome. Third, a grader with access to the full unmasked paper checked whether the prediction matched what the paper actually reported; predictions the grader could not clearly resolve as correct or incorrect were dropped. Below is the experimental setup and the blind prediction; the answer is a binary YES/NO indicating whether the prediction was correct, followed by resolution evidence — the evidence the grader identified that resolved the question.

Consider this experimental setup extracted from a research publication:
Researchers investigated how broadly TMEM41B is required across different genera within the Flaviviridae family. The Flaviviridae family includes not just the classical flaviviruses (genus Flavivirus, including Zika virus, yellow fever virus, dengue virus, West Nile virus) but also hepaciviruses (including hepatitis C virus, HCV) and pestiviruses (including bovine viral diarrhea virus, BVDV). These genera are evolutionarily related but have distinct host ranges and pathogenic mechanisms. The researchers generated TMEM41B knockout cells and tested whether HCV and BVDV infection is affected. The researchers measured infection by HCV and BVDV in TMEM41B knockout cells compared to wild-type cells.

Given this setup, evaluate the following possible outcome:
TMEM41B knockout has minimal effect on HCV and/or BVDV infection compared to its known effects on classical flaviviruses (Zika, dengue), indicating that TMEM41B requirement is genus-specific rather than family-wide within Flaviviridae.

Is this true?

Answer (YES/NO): NO